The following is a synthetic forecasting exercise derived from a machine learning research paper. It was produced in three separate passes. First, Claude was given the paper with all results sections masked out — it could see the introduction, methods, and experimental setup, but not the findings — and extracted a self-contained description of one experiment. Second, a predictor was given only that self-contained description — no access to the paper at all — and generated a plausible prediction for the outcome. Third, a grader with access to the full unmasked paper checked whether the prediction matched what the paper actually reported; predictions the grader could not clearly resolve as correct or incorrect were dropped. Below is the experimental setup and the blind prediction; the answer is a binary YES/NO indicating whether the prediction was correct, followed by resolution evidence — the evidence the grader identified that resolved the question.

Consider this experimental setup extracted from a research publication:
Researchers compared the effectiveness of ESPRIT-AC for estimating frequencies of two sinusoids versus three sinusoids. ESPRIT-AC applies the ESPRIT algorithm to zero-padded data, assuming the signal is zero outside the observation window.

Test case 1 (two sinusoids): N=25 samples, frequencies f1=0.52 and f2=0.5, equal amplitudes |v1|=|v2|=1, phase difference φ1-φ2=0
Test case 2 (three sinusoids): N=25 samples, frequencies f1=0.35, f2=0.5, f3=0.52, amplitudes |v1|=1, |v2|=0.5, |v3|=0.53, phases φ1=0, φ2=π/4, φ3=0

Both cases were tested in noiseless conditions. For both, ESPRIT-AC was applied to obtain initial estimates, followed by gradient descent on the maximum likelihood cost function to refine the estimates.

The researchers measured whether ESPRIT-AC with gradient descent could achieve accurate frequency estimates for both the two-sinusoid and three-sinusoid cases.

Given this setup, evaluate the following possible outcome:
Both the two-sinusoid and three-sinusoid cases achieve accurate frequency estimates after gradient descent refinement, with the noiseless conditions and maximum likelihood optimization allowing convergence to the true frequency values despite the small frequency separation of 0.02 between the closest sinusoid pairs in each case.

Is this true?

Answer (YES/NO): NO